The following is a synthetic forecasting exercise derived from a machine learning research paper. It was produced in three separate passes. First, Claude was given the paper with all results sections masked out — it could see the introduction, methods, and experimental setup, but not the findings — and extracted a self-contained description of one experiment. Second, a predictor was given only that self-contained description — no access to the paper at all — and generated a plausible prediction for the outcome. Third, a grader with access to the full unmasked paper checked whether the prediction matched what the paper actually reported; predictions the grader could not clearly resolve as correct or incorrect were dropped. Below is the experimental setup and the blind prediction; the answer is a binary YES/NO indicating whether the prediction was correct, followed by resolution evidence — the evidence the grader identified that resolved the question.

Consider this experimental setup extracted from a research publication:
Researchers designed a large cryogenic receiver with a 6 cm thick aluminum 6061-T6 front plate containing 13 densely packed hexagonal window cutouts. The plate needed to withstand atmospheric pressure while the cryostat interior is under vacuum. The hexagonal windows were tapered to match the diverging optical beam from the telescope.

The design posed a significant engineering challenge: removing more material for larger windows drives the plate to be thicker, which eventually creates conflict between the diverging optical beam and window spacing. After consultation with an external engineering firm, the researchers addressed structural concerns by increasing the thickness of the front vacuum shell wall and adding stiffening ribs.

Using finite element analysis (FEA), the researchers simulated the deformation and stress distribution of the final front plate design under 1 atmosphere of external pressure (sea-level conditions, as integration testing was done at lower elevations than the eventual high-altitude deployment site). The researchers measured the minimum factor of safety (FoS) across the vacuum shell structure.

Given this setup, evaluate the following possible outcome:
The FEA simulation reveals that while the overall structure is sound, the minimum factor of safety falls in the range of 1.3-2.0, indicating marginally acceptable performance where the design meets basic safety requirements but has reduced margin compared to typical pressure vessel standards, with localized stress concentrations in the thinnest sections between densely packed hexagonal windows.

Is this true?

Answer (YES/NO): NO